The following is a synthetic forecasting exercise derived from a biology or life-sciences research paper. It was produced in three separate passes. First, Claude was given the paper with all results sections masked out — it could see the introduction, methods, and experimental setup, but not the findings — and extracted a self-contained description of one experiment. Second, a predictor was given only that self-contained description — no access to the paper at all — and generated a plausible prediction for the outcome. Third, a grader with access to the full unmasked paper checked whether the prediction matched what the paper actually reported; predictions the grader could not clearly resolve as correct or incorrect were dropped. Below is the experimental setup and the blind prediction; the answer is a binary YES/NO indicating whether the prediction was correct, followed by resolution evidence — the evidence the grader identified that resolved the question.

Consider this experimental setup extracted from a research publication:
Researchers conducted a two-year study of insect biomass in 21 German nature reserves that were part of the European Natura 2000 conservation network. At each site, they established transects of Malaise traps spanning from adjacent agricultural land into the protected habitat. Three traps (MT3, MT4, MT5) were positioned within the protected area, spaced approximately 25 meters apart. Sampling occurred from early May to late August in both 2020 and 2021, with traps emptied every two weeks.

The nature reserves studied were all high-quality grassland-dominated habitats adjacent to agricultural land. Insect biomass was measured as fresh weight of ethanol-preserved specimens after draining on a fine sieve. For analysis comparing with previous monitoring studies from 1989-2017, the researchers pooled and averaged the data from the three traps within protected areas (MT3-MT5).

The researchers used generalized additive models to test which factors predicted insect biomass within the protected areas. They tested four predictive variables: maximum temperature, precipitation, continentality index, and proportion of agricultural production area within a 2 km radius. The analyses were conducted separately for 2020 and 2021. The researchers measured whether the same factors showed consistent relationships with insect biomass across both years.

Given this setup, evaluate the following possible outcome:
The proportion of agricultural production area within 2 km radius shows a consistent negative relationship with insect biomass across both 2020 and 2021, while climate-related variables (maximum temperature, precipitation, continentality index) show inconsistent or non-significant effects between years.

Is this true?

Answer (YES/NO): NO